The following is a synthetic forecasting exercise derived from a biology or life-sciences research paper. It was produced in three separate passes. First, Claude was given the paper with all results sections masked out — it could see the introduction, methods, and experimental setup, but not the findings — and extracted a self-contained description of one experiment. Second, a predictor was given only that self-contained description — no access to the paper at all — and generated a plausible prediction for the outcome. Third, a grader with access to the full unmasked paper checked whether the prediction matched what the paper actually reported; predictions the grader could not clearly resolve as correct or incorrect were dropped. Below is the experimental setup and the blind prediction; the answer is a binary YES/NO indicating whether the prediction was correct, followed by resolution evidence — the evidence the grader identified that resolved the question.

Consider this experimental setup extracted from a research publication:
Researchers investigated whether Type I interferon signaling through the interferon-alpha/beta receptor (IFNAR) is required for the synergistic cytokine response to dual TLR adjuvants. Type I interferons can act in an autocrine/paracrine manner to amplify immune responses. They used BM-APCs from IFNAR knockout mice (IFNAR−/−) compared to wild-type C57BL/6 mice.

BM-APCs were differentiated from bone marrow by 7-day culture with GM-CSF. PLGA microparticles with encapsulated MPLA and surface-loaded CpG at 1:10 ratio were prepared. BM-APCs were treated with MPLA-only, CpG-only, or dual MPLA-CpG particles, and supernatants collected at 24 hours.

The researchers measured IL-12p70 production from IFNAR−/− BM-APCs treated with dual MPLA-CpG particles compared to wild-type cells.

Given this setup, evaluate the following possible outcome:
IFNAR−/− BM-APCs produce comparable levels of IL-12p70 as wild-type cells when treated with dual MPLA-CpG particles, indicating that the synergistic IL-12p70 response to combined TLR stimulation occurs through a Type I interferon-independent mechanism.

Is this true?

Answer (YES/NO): NO